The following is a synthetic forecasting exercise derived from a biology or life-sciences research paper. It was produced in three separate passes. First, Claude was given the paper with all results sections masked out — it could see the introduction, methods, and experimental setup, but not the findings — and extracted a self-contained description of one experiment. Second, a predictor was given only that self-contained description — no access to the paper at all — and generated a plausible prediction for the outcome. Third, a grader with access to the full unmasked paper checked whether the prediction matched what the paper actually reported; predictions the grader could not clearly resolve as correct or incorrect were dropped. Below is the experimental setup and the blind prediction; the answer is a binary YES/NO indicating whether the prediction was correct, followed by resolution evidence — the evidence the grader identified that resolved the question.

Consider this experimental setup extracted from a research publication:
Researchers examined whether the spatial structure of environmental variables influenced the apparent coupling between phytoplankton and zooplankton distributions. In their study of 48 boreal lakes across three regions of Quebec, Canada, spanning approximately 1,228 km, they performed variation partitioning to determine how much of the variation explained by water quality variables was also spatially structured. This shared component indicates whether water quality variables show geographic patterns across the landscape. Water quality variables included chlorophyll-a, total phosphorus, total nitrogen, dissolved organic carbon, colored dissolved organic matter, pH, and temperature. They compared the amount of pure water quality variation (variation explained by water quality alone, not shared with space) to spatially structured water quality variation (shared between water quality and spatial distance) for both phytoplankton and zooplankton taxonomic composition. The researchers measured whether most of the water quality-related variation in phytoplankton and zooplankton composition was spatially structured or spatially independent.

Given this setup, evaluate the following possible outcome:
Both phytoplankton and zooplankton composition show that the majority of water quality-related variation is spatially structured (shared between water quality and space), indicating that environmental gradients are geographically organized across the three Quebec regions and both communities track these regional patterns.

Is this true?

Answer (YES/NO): YES